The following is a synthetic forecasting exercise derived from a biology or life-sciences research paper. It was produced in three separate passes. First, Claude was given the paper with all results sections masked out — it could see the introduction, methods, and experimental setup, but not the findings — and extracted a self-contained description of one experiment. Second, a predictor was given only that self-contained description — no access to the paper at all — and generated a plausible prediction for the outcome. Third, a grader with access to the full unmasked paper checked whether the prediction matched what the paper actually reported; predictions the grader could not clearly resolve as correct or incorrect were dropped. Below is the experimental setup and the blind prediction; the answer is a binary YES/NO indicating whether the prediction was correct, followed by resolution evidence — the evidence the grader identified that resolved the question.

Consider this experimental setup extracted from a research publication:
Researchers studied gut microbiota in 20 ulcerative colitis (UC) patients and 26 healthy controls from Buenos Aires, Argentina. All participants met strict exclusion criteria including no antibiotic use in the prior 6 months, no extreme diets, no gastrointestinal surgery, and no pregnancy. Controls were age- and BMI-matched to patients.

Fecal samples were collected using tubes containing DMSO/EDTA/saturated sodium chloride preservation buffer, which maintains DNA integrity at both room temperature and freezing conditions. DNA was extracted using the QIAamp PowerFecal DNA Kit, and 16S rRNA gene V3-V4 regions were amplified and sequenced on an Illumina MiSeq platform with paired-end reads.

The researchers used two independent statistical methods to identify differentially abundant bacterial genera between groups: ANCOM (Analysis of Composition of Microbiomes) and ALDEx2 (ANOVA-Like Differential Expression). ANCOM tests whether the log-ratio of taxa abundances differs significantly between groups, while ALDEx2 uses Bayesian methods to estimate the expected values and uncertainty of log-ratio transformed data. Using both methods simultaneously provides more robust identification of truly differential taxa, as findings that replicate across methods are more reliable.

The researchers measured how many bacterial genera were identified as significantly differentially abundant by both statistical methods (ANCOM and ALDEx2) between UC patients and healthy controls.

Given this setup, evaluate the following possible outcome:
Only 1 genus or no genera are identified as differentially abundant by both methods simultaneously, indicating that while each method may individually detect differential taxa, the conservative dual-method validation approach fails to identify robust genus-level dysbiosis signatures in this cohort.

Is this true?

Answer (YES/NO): NO